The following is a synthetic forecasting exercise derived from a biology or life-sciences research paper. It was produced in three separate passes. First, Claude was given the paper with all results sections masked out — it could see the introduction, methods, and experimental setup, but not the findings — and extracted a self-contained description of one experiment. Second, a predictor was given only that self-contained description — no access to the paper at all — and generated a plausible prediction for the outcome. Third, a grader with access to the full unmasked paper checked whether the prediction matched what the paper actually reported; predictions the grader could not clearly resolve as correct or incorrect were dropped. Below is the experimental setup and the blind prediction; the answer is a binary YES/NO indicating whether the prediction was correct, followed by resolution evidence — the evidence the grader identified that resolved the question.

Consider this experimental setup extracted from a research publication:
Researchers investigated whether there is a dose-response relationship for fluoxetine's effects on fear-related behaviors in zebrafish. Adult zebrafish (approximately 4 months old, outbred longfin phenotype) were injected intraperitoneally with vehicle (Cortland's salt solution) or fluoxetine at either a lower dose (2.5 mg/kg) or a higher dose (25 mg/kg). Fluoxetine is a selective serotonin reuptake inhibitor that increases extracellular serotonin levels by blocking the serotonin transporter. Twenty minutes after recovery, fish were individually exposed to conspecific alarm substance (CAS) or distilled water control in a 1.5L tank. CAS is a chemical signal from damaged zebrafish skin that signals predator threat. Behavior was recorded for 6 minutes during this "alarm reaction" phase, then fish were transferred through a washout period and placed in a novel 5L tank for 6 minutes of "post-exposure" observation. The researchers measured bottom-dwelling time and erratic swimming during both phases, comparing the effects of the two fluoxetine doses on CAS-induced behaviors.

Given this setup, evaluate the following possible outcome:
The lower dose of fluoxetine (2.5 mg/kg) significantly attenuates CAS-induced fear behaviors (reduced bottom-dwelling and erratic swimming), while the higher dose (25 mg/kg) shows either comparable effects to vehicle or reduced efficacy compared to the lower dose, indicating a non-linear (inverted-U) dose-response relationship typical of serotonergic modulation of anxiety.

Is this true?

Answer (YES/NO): NO